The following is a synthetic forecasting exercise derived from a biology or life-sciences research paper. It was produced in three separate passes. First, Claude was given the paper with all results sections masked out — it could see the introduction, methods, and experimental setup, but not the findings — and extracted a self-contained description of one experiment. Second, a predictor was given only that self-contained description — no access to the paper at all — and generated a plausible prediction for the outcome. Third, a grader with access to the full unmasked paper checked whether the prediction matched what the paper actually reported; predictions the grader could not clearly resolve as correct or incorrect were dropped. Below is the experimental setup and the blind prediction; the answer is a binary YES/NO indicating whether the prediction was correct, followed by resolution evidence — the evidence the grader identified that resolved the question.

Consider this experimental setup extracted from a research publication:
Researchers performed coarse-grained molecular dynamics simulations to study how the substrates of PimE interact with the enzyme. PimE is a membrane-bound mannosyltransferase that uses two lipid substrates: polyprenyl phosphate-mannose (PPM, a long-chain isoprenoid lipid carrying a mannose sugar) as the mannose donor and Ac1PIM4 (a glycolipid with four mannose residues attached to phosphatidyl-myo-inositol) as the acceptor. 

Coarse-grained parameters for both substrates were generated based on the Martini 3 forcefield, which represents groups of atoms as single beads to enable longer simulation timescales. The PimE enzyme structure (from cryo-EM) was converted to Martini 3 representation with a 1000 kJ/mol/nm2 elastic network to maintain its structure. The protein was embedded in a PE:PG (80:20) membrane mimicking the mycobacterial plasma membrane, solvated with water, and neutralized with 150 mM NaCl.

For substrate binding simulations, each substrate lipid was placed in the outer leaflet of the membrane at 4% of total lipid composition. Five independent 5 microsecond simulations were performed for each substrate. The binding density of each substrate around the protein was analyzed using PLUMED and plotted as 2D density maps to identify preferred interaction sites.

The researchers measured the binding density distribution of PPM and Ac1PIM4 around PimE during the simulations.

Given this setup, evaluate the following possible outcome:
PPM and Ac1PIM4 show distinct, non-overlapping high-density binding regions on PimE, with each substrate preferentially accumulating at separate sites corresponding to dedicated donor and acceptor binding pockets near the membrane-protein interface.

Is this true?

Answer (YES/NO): YES